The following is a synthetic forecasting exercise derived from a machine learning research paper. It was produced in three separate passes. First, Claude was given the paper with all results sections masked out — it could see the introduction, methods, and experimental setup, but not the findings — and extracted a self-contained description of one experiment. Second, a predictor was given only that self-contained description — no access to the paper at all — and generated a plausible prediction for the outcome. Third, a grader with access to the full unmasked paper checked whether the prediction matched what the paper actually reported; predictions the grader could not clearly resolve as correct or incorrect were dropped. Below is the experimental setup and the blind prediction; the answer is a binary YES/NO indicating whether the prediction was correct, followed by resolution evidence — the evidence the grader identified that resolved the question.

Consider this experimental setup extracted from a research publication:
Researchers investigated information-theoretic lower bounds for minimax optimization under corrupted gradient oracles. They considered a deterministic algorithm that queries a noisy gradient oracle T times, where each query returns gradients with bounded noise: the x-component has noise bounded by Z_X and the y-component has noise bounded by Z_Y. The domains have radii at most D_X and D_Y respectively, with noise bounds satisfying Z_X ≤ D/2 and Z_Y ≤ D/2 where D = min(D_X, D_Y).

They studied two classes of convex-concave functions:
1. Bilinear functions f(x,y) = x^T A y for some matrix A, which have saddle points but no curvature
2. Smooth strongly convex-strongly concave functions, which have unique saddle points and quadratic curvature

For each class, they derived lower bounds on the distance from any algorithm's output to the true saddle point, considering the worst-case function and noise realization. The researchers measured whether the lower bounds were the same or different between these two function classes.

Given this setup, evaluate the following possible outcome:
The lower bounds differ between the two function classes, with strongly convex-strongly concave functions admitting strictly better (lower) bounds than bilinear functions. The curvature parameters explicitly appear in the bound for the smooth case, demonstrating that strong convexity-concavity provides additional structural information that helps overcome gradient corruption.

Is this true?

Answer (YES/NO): NO